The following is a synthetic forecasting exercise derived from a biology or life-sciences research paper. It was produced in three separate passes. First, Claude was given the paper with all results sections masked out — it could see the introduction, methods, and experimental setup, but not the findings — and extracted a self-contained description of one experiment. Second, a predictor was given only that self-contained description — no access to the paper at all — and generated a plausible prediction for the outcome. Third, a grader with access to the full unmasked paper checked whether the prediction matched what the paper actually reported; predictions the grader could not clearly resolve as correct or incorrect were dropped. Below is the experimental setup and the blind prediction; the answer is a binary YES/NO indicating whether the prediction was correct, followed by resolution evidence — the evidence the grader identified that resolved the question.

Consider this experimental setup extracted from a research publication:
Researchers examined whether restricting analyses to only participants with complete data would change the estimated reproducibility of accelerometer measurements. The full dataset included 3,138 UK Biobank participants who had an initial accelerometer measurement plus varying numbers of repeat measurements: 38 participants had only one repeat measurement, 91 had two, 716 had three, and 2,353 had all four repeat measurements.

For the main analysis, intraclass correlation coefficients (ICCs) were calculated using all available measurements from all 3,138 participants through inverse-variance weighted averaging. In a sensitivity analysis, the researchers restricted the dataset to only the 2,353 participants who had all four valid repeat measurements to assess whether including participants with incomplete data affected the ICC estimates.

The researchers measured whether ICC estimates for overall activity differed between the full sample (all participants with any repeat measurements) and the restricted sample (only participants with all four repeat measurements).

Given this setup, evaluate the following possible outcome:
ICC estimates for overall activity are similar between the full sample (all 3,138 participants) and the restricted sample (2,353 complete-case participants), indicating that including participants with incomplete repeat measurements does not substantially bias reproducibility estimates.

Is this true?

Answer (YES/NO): YES